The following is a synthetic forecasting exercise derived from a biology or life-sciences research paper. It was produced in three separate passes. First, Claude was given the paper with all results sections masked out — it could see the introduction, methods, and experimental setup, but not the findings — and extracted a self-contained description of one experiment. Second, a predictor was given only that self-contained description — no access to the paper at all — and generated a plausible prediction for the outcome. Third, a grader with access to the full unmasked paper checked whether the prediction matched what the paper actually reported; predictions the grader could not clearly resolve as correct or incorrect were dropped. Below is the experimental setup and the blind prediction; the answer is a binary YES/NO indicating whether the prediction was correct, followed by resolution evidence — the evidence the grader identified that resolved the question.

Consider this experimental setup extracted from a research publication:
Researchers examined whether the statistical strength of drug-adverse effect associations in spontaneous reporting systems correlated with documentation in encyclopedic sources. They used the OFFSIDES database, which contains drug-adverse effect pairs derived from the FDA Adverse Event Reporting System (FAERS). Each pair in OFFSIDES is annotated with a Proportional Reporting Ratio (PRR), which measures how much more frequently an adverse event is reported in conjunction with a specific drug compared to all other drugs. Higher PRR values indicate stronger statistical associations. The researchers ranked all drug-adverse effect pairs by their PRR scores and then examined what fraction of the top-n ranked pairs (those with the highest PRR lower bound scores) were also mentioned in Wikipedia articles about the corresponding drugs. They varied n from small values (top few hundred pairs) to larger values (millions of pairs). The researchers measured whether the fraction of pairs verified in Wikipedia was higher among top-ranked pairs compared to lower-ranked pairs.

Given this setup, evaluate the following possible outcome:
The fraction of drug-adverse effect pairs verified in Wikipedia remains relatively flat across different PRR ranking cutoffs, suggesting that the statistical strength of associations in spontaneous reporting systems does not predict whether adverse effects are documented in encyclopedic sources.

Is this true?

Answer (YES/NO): NO